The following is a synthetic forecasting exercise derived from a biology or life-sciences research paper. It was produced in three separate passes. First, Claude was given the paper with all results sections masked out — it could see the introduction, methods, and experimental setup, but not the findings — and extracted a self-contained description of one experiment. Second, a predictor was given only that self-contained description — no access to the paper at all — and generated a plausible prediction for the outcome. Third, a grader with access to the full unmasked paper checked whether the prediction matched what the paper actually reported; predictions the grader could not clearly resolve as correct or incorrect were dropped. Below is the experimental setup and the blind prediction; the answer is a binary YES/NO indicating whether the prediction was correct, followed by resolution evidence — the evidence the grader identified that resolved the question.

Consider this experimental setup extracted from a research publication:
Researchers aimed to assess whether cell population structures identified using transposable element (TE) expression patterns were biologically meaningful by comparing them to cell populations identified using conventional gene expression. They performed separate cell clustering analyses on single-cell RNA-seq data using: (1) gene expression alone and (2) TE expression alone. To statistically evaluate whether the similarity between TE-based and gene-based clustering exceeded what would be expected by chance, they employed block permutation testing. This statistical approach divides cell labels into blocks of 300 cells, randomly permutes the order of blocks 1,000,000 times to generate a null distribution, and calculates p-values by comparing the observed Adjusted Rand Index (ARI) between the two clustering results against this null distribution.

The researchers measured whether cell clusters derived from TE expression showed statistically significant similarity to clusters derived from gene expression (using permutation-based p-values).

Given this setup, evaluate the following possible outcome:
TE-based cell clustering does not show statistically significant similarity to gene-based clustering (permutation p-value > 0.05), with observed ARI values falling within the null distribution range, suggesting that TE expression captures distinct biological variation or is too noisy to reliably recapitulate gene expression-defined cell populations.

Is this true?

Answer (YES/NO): NO